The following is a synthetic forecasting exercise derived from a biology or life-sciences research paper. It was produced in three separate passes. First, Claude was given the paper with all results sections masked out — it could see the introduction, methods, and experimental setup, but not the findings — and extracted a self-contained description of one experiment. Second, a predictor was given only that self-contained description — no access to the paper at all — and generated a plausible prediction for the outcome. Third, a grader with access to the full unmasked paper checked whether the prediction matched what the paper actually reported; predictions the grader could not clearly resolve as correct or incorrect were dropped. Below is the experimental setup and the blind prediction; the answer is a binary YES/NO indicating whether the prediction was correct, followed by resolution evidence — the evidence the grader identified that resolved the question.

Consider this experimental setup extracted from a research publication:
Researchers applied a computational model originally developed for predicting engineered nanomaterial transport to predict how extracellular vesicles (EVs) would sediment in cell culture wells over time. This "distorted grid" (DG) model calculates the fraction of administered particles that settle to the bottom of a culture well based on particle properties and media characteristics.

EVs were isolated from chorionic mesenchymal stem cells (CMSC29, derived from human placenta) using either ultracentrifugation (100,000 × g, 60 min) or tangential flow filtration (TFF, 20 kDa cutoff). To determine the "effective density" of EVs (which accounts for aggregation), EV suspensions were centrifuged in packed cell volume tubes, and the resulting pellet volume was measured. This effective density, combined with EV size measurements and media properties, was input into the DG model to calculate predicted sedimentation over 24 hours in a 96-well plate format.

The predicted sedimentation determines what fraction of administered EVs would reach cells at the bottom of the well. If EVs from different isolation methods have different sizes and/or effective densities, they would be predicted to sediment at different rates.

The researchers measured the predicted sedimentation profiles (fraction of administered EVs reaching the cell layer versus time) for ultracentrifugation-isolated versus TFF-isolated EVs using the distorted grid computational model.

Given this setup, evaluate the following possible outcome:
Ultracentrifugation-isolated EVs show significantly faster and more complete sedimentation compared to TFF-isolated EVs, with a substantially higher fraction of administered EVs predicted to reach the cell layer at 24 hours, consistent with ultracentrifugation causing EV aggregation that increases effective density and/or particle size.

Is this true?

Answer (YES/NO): YES